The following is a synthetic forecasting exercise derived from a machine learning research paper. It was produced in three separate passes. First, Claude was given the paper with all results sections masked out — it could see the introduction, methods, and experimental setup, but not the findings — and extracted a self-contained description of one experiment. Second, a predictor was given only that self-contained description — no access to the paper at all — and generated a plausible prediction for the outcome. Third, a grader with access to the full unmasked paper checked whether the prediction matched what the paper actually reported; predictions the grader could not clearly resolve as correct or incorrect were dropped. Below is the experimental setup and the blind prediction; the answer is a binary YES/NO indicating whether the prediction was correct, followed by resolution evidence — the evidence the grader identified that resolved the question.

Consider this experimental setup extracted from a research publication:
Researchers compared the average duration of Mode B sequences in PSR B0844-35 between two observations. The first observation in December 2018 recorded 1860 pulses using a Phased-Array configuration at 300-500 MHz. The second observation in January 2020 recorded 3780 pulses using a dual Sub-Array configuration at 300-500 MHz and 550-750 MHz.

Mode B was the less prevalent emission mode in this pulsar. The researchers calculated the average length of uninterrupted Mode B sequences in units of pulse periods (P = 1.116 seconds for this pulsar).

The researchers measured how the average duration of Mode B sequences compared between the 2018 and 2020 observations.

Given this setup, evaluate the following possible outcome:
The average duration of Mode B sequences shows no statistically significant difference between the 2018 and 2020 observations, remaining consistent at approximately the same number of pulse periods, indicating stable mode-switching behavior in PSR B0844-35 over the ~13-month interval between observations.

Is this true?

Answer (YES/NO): NO